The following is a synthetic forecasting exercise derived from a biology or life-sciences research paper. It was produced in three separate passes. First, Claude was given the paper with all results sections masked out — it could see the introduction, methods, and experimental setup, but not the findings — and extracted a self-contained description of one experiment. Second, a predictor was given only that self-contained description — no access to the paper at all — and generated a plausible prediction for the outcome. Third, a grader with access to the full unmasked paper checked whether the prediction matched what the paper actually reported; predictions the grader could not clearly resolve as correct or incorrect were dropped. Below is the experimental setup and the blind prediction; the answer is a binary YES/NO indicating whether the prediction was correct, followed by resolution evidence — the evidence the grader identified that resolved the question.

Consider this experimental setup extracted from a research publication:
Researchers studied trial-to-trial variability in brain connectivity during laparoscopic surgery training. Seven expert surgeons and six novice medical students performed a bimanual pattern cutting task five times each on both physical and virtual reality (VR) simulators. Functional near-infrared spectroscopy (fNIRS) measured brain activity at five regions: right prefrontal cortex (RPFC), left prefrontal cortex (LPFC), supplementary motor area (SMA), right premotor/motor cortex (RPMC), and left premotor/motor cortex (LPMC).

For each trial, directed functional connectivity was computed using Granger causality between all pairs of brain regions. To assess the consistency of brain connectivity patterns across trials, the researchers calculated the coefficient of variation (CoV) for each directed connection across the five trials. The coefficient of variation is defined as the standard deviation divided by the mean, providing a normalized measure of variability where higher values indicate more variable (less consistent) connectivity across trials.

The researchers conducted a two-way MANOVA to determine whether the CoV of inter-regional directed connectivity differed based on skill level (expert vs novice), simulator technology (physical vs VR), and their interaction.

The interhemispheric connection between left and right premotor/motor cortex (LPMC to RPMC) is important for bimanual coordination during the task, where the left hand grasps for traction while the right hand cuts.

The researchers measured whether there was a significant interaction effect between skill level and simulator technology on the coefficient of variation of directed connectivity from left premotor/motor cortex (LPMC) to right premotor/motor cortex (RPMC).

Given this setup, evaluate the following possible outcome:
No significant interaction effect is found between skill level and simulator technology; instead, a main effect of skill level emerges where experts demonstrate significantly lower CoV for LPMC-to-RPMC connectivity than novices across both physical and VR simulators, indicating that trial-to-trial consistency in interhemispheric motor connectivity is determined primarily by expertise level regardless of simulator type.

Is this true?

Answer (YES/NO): NO